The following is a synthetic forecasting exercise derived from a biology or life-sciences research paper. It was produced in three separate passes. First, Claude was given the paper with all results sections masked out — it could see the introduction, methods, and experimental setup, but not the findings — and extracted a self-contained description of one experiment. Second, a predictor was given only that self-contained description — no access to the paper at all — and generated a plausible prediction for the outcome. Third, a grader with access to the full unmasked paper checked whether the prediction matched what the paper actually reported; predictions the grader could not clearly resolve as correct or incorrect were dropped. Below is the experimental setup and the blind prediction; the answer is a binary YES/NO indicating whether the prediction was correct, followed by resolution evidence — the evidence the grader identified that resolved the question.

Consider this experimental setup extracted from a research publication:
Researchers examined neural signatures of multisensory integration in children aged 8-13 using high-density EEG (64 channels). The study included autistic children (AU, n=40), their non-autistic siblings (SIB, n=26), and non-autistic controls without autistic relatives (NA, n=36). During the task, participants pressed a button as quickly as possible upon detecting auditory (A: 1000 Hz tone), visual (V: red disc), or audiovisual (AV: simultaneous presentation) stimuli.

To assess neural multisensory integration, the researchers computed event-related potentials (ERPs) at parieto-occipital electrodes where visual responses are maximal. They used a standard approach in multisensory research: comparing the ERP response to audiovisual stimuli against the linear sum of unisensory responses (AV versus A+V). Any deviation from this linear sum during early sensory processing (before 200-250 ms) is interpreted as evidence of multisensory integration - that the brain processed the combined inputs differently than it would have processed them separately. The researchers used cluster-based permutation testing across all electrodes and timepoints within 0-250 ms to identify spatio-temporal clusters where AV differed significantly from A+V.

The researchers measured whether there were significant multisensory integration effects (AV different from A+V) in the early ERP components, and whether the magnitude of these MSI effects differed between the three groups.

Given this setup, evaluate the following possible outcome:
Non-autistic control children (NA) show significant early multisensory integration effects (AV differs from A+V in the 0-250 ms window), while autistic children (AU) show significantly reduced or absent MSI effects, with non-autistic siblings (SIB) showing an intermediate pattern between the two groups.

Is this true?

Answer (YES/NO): NO